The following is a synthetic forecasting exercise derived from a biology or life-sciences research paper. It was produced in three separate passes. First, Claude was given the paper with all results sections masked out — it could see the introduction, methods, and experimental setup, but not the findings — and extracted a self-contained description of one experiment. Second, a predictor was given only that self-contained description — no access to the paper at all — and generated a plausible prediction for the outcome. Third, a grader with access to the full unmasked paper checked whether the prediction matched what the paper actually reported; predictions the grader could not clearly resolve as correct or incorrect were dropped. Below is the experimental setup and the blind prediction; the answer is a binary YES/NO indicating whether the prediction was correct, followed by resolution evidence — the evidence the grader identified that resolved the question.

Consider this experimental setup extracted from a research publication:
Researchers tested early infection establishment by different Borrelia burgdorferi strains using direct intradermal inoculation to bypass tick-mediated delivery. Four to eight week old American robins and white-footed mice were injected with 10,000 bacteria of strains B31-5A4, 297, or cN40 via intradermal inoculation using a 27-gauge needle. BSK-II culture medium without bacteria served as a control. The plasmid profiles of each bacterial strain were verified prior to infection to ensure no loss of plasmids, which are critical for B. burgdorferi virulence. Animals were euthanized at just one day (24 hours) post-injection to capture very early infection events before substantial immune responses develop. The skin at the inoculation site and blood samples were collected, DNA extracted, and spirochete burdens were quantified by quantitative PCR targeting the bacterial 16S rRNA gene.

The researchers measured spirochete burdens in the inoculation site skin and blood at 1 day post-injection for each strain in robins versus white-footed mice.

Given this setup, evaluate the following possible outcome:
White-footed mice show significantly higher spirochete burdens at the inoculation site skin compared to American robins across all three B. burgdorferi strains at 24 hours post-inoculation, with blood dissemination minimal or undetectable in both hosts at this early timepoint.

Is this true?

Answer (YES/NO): NO